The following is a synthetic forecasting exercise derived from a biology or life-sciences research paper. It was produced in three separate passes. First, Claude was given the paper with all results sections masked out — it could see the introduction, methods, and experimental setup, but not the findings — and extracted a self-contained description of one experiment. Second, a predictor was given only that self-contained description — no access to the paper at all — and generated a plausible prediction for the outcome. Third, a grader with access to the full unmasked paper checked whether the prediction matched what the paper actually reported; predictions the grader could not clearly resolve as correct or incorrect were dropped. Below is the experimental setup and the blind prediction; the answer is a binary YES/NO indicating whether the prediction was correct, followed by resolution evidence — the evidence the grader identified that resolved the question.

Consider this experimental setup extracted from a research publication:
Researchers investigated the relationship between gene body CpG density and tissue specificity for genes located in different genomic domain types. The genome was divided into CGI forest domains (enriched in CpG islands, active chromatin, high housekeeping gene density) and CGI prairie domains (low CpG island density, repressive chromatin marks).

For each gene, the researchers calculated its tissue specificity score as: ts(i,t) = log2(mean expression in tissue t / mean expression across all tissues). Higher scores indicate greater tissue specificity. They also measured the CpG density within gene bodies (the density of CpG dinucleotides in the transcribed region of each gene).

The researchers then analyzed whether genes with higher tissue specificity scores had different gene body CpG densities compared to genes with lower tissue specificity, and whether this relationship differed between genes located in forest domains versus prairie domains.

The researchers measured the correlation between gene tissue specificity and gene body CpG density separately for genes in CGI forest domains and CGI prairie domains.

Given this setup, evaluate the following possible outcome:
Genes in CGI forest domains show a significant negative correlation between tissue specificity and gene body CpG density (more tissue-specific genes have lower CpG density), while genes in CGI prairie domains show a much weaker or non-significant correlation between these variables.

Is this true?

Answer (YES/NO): NO